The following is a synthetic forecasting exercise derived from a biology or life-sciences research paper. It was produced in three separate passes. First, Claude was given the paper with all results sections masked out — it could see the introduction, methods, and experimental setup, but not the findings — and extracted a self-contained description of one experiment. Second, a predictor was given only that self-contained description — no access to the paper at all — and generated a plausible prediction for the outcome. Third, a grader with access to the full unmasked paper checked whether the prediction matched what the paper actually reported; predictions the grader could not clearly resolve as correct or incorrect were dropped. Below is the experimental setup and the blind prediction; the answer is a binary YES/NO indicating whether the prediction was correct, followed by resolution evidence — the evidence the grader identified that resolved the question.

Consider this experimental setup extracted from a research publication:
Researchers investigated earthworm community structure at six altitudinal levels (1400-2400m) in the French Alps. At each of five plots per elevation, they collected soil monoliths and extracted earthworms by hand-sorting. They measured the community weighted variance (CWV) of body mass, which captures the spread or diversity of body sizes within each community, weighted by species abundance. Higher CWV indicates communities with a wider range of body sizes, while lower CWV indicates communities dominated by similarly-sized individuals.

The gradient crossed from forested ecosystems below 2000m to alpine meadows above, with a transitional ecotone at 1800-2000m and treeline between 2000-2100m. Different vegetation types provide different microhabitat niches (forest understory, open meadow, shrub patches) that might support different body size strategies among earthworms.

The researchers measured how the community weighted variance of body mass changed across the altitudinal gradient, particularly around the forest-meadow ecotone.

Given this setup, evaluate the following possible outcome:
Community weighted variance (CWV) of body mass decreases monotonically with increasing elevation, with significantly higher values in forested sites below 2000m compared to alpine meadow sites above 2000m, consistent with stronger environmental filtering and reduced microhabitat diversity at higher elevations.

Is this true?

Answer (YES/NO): NO